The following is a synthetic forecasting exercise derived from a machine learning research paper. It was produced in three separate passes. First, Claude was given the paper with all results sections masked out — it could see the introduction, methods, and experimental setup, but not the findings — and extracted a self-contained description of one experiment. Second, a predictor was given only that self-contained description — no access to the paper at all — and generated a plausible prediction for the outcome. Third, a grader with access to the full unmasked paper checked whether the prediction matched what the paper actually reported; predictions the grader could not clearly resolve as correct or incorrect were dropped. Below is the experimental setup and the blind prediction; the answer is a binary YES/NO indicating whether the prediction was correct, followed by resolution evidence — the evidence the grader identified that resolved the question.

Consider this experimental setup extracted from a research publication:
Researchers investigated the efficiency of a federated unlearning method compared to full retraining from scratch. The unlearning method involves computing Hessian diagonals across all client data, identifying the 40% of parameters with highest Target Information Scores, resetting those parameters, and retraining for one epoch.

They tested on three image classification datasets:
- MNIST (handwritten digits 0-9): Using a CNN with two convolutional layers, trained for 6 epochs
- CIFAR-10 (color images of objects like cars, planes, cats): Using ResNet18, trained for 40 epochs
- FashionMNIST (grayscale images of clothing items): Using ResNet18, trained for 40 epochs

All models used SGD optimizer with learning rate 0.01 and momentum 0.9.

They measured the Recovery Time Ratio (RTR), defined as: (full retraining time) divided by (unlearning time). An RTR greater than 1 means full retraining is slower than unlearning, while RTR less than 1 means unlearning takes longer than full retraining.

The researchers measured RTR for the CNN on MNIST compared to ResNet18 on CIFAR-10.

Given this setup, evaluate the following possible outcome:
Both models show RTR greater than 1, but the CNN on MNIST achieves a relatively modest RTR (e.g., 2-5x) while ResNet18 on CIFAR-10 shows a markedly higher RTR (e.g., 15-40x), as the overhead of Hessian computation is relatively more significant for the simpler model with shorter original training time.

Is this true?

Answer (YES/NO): NO